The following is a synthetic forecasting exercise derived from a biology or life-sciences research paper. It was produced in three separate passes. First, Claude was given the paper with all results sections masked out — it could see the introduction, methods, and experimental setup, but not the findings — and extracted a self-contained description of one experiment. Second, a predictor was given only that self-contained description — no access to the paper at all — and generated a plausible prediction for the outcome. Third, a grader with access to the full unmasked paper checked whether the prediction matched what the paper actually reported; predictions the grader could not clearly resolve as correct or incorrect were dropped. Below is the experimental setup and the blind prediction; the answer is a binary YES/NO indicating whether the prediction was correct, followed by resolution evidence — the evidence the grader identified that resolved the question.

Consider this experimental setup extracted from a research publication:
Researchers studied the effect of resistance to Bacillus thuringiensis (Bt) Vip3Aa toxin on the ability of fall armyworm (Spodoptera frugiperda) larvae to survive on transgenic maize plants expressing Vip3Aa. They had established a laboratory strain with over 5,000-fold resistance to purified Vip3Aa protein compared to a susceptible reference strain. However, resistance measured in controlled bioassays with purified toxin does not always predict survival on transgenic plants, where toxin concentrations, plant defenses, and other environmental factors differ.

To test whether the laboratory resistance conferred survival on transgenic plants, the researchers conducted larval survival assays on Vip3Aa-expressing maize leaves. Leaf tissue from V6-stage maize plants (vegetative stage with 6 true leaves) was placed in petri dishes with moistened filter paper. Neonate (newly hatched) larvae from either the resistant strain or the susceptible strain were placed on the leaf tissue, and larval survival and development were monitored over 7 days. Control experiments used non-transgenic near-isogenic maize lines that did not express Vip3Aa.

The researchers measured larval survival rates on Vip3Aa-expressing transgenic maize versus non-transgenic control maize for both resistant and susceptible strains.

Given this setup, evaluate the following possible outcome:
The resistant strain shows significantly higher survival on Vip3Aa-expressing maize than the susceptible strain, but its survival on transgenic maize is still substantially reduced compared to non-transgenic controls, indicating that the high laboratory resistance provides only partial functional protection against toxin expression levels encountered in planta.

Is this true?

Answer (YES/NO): YES